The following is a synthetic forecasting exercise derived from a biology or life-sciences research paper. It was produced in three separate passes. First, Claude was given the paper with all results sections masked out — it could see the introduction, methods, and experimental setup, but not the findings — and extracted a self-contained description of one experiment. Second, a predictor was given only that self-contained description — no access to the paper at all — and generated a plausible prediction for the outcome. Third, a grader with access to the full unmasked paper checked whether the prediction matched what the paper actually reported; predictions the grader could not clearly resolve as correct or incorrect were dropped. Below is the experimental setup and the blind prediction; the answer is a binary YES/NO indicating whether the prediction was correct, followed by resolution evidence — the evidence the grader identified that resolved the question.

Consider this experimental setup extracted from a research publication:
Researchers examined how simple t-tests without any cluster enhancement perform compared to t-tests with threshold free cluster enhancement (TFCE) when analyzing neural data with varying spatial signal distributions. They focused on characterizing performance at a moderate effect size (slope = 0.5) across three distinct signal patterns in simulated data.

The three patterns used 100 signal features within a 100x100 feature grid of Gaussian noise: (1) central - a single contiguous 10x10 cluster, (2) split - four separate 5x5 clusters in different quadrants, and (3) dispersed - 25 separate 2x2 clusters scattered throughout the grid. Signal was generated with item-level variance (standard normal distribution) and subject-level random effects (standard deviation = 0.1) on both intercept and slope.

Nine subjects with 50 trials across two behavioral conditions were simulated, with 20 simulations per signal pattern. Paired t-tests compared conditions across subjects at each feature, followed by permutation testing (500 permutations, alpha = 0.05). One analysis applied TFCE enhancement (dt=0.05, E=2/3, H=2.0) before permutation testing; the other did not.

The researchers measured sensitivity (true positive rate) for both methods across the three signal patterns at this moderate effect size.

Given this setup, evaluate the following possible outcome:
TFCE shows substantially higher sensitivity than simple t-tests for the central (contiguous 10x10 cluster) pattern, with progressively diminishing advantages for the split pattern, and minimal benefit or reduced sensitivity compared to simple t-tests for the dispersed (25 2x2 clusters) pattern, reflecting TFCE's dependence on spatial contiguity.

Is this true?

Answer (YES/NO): YES